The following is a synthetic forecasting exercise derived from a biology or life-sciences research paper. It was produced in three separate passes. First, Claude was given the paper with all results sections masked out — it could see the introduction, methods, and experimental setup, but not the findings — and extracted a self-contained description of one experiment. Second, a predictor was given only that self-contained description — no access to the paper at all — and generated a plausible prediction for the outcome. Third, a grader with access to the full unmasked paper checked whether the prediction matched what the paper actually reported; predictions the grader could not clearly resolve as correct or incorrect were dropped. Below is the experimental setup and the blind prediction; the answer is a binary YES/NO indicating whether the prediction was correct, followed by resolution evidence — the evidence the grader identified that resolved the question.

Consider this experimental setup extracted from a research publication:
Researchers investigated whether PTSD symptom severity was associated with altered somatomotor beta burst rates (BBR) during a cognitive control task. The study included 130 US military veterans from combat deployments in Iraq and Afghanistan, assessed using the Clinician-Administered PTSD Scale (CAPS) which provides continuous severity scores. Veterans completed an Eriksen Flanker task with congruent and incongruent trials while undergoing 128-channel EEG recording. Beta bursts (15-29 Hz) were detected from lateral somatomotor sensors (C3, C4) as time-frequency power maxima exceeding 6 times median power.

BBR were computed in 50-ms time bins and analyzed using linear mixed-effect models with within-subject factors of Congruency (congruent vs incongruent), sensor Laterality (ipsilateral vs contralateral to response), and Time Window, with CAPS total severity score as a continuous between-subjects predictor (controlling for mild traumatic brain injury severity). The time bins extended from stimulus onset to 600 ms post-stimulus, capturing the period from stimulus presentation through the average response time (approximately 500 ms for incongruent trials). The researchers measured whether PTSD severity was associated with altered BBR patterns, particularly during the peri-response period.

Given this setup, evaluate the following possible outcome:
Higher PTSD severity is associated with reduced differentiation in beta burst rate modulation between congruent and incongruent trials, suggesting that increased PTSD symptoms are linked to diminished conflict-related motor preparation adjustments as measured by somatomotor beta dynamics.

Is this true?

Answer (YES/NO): NO